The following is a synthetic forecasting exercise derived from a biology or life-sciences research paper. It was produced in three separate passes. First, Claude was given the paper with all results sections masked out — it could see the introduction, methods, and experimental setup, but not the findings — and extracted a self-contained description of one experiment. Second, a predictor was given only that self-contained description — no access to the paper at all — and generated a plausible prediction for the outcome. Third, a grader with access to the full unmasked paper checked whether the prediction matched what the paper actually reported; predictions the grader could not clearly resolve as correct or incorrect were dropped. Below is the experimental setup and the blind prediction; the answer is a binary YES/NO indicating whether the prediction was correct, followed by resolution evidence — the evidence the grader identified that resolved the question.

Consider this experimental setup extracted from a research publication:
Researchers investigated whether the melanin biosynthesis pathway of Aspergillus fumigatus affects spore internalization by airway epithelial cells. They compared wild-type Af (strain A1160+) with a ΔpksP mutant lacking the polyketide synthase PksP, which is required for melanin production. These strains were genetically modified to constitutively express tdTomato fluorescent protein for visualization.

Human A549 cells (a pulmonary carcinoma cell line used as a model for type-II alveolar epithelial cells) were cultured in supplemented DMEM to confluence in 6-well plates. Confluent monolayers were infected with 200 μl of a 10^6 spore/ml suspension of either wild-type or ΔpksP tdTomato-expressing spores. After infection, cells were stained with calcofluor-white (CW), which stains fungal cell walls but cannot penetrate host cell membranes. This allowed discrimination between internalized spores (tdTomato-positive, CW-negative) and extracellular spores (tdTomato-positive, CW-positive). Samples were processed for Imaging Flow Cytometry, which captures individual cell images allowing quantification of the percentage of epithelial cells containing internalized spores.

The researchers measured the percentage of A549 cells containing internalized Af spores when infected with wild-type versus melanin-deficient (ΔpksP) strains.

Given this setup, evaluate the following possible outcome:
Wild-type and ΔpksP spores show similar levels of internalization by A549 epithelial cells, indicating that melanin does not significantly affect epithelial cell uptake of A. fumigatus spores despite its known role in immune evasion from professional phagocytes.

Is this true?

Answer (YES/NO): NO